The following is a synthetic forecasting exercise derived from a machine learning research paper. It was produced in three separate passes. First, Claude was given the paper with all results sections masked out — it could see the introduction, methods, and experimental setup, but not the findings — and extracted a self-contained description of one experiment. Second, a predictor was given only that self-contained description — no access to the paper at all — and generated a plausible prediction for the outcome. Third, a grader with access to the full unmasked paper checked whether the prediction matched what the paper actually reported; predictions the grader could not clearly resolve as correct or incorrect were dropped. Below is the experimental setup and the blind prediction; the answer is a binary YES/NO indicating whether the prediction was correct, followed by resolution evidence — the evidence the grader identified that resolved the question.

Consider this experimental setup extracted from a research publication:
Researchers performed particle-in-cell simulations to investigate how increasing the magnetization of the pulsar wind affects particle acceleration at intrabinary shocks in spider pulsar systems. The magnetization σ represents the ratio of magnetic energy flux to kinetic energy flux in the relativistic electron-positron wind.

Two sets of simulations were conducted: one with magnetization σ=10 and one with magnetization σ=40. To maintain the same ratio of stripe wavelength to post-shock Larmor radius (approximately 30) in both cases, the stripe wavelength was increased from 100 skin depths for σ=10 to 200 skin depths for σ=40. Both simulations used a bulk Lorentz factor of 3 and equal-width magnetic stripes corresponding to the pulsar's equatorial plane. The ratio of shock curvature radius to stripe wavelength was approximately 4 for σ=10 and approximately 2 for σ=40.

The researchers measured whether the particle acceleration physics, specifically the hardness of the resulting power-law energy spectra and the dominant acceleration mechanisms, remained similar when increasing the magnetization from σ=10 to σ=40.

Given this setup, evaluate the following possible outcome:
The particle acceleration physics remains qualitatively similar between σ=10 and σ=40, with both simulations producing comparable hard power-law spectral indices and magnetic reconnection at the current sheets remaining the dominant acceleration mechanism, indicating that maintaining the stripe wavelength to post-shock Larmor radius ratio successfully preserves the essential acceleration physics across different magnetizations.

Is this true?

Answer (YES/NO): NO